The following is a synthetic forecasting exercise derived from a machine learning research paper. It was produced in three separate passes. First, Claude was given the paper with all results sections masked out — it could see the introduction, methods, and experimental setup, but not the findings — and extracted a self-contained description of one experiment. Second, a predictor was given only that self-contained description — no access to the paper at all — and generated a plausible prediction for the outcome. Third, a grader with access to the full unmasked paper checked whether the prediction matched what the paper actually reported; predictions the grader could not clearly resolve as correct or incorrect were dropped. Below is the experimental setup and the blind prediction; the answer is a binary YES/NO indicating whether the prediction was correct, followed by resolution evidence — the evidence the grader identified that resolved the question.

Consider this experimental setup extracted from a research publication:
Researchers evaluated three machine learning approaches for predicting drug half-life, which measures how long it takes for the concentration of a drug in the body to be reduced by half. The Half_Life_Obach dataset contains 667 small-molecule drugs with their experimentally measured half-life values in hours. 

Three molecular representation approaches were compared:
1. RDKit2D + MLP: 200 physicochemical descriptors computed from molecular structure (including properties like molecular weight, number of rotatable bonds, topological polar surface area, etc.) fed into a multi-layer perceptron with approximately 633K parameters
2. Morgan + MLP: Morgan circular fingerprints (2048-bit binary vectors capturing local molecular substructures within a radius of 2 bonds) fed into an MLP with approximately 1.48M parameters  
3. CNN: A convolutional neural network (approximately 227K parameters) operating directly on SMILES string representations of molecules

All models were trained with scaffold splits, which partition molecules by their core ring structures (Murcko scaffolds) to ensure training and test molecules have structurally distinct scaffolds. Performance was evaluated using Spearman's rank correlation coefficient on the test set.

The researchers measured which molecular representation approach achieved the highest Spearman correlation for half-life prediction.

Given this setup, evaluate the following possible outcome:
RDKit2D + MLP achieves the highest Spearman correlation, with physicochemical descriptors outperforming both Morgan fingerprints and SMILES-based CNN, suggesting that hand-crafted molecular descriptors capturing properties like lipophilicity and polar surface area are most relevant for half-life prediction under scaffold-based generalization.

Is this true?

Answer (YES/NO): NO